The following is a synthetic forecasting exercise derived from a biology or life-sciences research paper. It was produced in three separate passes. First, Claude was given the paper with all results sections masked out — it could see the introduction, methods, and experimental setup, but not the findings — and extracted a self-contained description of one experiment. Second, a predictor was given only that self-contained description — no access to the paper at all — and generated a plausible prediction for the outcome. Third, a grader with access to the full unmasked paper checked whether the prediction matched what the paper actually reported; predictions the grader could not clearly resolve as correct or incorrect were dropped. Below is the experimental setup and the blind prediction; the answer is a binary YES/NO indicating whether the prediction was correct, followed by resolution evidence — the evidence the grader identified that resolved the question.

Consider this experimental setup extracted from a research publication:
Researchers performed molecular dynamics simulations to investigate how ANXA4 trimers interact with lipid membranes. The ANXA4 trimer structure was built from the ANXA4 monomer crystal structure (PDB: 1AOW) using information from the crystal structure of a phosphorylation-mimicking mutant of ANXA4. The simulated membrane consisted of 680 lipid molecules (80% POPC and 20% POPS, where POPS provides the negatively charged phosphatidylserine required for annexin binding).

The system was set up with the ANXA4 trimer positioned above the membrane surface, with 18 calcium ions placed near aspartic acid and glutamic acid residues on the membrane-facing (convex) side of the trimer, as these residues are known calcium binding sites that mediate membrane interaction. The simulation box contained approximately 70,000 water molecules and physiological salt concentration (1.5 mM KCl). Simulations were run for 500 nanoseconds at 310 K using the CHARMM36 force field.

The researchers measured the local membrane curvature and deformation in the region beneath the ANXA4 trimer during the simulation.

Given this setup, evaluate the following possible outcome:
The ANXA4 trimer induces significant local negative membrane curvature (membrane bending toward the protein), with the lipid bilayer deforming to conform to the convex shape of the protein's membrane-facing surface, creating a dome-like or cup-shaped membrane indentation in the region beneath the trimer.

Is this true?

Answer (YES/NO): YES